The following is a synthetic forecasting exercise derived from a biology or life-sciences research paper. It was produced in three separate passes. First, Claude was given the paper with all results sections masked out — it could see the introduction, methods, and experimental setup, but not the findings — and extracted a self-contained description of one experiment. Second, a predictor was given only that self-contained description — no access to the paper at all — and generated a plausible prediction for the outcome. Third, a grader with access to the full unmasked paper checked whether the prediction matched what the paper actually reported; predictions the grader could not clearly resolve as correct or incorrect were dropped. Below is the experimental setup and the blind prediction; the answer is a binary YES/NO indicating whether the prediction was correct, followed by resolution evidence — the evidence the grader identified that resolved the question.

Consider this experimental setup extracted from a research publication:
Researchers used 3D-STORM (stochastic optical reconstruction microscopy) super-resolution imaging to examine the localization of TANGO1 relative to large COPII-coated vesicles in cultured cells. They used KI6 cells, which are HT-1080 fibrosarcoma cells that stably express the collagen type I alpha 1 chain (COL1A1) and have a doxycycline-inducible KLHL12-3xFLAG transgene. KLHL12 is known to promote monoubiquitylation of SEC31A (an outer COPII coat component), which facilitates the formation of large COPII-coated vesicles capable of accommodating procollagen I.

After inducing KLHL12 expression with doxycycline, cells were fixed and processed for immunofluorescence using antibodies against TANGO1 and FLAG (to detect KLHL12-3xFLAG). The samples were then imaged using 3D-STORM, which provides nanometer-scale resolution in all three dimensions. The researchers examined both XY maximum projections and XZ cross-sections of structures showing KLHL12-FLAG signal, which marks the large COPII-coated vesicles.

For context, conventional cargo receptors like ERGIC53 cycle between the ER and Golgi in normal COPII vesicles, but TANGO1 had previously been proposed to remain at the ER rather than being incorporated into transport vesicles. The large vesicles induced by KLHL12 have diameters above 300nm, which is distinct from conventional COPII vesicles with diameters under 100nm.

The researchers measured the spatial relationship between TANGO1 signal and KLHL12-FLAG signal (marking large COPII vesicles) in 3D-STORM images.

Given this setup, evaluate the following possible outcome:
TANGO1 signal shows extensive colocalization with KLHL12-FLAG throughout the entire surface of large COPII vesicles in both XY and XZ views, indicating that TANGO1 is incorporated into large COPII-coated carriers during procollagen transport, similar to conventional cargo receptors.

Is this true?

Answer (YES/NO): YES